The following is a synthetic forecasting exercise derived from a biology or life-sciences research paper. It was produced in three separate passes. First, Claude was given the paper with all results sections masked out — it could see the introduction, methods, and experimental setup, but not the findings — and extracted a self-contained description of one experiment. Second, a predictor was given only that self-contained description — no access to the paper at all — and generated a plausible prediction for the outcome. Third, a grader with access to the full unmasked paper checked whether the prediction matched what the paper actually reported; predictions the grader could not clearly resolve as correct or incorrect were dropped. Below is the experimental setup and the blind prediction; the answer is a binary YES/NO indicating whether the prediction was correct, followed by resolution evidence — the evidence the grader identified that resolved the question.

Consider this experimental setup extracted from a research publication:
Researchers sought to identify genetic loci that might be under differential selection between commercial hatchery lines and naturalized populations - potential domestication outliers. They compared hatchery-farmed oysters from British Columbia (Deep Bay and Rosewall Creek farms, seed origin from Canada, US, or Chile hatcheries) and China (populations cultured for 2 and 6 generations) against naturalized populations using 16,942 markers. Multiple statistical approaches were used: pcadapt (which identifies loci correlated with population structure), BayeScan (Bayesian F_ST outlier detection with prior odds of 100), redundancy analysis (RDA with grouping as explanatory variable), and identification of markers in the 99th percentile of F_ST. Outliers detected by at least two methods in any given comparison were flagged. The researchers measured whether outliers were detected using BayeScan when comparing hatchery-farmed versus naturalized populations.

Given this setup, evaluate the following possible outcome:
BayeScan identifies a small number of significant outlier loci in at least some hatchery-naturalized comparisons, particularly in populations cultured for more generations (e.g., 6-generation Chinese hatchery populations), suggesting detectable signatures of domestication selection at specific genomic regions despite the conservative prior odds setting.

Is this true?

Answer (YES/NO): NO